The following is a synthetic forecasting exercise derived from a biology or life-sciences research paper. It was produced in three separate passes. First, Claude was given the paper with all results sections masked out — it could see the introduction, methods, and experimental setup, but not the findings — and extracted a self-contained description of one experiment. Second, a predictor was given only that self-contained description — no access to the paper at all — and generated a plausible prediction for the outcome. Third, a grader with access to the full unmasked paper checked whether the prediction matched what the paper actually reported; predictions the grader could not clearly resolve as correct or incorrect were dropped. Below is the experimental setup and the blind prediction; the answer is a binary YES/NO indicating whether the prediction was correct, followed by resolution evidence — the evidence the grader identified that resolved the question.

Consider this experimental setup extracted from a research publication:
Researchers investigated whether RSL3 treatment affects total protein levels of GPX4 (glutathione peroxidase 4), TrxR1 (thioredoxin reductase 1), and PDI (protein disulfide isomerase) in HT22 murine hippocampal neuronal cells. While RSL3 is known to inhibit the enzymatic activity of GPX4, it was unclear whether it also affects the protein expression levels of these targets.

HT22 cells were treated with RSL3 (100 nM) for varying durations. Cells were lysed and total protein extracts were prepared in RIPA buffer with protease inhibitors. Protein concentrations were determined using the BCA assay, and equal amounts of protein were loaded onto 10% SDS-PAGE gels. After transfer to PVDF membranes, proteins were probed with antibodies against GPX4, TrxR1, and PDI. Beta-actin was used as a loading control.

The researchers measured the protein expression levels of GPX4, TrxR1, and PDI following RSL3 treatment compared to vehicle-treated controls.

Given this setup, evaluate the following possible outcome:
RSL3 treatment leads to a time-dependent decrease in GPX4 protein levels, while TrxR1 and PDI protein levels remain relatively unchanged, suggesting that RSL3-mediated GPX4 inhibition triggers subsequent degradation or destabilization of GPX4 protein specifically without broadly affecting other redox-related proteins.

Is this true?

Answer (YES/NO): YES